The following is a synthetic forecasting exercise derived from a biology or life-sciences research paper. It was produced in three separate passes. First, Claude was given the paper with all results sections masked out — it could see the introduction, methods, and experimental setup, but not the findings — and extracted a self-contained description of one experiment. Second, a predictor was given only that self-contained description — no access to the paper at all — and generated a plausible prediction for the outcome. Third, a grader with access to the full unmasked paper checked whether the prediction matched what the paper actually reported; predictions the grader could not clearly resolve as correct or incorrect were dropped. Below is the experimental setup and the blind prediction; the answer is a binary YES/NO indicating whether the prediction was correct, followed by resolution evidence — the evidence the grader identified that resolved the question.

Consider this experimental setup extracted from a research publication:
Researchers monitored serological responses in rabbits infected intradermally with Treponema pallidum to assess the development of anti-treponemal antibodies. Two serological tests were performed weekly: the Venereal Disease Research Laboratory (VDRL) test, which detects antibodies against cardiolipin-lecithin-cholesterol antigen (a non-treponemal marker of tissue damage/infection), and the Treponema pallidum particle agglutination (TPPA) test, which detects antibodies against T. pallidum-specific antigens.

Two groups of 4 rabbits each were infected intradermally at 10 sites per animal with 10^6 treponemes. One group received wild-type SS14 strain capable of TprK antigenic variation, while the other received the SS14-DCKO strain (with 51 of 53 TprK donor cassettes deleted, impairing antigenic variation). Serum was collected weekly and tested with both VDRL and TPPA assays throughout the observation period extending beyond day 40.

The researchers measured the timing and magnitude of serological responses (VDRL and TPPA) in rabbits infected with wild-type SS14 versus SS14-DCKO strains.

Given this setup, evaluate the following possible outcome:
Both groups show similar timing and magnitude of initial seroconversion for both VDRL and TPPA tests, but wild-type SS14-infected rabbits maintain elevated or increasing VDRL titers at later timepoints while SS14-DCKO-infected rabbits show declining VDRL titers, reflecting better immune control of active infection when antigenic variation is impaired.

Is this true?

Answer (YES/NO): NO